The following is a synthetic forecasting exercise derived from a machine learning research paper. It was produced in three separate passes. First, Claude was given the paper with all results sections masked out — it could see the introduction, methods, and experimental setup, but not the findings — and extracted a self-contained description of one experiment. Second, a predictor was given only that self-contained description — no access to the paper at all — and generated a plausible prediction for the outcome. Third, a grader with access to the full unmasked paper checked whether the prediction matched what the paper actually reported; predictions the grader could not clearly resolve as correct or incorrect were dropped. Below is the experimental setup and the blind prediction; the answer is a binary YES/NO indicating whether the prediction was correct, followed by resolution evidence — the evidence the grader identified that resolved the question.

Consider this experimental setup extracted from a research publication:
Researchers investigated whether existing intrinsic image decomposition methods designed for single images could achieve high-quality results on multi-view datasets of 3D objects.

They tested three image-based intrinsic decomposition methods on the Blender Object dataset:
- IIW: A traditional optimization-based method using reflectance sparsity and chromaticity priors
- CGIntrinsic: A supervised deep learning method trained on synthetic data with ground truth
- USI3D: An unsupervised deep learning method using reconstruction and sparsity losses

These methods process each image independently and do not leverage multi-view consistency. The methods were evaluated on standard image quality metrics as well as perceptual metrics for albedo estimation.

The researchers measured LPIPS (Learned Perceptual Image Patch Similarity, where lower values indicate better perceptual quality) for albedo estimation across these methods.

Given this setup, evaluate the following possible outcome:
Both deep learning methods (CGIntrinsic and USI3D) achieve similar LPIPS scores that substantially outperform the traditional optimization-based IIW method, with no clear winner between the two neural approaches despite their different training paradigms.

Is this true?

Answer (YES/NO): NO